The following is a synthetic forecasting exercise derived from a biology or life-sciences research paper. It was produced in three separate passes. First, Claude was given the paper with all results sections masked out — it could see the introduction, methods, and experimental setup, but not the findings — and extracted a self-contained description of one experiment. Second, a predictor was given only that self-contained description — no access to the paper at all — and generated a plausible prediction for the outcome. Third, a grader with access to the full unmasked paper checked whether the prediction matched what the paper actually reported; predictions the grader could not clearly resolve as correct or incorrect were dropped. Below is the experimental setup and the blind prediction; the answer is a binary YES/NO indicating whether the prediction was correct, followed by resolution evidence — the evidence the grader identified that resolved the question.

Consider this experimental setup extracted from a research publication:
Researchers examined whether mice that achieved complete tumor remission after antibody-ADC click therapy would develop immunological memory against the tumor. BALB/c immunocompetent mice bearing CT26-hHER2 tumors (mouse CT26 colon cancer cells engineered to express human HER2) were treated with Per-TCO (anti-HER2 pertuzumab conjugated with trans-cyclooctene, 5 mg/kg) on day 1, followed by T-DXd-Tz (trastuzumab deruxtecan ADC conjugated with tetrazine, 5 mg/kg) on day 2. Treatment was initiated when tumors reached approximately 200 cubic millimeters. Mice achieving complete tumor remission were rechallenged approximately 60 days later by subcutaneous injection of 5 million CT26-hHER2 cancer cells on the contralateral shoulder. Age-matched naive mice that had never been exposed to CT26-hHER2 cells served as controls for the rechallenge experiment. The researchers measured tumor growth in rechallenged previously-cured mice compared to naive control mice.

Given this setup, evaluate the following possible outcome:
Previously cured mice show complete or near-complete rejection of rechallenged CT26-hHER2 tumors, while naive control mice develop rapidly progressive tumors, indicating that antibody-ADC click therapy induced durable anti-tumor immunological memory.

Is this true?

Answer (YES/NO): YES